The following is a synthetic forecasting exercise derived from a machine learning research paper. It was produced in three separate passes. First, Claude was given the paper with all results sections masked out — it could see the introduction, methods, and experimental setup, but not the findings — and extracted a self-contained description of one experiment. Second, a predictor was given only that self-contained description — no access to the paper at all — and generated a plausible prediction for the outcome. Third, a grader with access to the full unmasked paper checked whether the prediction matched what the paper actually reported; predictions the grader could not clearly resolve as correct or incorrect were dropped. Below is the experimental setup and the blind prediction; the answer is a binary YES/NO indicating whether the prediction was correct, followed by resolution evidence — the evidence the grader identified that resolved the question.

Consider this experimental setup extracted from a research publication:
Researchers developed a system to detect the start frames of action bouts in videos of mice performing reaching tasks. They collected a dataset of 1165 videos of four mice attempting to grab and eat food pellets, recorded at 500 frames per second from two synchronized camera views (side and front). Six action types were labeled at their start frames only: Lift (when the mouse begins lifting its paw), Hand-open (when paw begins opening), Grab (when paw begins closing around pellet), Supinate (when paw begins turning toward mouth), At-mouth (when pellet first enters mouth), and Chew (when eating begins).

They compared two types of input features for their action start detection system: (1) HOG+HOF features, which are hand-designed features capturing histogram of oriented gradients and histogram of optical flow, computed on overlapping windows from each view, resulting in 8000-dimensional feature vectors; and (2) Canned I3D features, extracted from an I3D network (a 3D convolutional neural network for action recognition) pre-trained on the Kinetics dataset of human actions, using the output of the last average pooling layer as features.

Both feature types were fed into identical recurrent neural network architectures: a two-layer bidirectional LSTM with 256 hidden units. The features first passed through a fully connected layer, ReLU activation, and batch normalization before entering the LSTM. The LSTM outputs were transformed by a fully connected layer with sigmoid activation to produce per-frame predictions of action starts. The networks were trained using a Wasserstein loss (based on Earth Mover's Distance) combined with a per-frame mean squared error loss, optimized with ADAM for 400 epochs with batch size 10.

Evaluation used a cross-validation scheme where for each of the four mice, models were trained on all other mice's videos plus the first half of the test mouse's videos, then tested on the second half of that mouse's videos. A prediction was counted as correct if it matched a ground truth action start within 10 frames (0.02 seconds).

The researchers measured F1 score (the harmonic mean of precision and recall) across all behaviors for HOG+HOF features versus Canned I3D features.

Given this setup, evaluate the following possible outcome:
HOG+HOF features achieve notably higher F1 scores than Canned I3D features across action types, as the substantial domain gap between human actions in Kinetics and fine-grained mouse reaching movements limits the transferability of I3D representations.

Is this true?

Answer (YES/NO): NO